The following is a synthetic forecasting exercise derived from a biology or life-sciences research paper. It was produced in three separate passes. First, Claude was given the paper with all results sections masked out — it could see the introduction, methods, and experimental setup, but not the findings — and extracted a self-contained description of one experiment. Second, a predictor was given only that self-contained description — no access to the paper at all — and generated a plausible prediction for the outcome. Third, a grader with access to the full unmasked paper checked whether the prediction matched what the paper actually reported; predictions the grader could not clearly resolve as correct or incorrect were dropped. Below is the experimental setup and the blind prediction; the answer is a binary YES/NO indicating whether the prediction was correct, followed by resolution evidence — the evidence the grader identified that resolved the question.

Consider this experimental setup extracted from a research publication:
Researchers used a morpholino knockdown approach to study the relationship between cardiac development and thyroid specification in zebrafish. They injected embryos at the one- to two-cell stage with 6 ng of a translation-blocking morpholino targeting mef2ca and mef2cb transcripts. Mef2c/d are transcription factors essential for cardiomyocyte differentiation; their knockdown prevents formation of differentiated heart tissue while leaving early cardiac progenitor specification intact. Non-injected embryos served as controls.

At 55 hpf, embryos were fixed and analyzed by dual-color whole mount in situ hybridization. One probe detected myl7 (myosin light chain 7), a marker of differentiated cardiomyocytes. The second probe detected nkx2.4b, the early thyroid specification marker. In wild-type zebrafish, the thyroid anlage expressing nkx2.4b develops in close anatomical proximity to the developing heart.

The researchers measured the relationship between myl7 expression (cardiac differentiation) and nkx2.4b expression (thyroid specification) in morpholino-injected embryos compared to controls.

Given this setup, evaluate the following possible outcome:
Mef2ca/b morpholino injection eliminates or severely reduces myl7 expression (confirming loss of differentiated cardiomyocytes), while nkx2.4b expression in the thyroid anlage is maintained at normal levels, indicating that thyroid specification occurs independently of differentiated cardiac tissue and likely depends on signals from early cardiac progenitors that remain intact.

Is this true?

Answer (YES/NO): NO